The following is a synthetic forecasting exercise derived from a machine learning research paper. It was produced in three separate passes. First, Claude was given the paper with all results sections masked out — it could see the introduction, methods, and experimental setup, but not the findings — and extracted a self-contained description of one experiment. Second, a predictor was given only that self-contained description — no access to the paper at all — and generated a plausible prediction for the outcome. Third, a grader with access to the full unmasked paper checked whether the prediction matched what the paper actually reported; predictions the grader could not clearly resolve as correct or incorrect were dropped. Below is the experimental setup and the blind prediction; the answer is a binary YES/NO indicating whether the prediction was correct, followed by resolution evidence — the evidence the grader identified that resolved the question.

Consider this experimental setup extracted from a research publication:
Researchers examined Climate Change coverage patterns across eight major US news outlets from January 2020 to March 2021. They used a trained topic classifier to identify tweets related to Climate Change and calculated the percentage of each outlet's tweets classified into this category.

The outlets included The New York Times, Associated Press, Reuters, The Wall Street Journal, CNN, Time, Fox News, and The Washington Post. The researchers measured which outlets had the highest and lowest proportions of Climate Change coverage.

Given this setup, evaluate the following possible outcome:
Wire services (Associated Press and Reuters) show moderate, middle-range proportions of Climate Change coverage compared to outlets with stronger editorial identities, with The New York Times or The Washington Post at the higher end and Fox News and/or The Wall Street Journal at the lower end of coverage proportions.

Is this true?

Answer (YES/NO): NO